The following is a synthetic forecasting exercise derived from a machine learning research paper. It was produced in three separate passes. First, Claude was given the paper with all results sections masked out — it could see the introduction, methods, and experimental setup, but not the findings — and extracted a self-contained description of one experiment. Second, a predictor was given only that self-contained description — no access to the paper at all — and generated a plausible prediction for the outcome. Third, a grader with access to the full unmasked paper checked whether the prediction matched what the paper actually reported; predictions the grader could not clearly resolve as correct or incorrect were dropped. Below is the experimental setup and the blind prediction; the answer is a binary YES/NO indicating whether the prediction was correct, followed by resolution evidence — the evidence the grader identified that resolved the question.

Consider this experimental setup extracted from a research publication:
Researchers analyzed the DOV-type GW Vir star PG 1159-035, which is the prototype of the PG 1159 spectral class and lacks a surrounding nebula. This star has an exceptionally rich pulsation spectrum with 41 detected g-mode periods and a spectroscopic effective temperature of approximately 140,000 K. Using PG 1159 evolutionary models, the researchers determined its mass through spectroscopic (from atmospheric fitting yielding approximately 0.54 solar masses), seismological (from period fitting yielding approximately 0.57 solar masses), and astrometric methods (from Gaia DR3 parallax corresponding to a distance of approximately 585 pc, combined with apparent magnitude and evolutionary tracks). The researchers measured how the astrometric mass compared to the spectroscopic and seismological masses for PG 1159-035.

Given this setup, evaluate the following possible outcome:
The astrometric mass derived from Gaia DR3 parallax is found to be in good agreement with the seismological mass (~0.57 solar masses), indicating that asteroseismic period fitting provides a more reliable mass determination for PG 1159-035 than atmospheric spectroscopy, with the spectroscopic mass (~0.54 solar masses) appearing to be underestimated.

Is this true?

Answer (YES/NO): NO